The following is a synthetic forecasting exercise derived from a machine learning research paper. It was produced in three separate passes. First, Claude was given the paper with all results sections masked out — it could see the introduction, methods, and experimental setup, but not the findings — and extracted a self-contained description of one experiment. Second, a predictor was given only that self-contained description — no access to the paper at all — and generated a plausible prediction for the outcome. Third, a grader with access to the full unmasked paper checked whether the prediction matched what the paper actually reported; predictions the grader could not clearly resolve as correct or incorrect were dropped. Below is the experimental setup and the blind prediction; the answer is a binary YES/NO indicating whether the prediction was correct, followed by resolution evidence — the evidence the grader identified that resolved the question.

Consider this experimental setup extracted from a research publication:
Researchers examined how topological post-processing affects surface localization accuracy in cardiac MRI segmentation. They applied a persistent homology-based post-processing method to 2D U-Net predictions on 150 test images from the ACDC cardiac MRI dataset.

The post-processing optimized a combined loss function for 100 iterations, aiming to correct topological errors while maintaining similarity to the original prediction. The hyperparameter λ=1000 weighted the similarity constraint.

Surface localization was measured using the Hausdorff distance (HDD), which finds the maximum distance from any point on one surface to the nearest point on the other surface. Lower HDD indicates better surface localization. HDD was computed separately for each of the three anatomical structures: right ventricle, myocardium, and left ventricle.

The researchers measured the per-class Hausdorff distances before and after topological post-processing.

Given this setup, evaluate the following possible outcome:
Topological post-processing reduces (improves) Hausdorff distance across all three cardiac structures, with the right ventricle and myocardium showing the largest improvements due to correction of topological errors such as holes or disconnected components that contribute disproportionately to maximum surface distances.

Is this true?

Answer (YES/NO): NO